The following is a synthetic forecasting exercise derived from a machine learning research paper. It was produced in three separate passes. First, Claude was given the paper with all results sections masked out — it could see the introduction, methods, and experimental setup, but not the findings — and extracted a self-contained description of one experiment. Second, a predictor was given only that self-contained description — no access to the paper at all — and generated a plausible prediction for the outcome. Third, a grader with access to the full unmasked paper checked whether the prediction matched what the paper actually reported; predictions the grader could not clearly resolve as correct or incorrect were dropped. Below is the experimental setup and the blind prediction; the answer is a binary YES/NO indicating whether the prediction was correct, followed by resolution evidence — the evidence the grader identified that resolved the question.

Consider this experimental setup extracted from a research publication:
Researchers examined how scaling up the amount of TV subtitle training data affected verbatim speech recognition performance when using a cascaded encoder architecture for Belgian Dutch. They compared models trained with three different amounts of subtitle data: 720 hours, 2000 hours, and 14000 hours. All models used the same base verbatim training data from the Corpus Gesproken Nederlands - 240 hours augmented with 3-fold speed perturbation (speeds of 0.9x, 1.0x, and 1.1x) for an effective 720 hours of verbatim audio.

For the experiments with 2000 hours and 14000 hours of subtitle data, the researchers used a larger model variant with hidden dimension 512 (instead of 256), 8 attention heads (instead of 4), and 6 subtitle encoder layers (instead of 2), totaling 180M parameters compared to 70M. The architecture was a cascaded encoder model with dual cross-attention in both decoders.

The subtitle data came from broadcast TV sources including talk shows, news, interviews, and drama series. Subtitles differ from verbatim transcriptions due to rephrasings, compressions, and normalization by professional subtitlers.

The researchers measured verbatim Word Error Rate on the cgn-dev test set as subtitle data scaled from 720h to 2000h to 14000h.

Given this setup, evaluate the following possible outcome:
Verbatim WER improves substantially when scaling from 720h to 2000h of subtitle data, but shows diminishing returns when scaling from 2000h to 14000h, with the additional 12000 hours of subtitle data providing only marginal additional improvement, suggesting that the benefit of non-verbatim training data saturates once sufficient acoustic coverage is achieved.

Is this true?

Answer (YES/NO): NO